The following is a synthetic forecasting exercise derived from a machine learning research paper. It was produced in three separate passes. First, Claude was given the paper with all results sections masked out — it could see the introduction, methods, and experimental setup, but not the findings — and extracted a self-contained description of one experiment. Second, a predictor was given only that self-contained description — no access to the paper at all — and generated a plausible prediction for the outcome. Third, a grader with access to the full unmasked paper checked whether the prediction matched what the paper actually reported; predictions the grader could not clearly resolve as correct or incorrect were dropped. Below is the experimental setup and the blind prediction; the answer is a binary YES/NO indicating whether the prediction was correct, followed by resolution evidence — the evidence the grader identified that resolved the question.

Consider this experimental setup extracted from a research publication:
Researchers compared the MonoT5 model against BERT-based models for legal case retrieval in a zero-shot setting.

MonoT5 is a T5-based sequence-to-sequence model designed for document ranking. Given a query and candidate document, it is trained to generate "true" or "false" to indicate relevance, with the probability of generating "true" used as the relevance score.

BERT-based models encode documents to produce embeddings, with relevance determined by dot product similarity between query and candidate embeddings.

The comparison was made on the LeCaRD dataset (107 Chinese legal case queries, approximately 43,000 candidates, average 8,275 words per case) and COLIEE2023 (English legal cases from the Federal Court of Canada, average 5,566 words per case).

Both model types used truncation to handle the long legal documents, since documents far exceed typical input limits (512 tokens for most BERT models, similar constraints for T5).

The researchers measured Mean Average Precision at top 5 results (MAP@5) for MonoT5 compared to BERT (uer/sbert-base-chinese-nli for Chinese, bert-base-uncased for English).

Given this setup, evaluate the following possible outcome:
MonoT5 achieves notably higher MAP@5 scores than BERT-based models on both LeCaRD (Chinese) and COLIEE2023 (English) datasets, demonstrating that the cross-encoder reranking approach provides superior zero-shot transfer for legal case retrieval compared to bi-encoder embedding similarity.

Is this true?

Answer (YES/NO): NO